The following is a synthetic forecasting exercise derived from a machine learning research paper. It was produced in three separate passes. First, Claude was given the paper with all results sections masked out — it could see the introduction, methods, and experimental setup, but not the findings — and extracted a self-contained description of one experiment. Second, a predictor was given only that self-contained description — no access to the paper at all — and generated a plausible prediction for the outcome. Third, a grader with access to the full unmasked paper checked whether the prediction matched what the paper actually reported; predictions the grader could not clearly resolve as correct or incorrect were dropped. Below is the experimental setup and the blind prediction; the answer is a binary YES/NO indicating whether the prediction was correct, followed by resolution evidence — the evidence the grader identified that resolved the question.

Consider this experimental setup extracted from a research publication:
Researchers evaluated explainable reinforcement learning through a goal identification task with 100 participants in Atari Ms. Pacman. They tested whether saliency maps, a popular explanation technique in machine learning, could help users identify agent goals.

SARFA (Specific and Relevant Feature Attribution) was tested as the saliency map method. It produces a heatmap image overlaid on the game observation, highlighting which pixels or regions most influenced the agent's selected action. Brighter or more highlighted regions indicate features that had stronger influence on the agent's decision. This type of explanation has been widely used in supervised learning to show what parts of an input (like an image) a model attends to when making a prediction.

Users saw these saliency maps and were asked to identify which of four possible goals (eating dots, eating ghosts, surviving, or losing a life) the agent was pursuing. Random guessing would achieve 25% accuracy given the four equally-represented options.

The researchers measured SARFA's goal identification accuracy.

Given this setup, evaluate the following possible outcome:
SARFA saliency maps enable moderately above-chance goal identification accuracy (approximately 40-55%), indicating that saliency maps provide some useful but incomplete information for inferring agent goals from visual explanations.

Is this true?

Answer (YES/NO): NO